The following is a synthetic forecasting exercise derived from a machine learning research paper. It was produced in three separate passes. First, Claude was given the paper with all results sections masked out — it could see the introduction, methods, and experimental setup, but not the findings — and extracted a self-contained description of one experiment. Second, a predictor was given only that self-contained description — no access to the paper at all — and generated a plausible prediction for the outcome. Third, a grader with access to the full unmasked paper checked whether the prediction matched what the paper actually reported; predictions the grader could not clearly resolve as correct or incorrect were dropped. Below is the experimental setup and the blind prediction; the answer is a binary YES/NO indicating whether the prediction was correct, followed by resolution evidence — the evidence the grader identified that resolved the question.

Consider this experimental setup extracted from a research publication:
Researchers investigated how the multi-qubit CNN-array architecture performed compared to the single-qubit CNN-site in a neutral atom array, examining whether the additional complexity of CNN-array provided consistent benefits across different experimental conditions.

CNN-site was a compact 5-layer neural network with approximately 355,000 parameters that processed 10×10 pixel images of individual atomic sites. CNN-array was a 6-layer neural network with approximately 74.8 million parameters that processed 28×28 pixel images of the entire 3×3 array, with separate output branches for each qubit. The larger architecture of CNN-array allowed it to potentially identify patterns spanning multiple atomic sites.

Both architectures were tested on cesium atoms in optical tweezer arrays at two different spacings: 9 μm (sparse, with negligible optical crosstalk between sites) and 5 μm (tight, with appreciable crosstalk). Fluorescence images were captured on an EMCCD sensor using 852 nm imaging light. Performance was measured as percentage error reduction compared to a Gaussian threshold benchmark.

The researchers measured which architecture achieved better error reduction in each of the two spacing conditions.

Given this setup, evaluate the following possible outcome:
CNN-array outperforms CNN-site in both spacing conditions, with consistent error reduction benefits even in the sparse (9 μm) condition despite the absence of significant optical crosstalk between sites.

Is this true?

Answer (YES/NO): NO